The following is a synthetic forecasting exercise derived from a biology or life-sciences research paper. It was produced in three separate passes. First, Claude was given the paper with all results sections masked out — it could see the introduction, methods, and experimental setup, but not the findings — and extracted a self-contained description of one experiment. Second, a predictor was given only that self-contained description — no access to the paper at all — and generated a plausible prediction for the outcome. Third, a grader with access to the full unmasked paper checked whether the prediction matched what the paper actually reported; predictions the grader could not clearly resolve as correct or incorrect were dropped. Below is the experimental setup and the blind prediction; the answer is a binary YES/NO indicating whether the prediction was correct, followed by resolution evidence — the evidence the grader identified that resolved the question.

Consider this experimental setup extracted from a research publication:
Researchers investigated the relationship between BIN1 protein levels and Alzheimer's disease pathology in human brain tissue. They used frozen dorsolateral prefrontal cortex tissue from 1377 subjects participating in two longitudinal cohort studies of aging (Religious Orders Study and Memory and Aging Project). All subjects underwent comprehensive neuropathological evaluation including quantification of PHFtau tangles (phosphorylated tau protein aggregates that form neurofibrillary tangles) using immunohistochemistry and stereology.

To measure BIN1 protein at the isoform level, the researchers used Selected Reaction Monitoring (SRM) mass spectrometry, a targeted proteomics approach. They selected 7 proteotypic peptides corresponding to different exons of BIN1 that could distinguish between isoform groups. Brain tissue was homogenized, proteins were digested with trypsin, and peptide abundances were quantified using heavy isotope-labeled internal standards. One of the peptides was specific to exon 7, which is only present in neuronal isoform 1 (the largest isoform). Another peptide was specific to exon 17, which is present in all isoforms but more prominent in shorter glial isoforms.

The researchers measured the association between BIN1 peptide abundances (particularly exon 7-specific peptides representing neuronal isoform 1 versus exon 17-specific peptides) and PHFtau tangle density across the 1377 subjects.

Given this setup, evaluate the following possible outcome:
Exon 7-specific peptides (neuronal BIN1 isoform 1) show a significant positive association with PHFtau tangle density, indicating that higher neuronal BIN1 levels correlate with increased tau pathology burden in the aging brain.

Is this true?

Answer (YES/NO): NO